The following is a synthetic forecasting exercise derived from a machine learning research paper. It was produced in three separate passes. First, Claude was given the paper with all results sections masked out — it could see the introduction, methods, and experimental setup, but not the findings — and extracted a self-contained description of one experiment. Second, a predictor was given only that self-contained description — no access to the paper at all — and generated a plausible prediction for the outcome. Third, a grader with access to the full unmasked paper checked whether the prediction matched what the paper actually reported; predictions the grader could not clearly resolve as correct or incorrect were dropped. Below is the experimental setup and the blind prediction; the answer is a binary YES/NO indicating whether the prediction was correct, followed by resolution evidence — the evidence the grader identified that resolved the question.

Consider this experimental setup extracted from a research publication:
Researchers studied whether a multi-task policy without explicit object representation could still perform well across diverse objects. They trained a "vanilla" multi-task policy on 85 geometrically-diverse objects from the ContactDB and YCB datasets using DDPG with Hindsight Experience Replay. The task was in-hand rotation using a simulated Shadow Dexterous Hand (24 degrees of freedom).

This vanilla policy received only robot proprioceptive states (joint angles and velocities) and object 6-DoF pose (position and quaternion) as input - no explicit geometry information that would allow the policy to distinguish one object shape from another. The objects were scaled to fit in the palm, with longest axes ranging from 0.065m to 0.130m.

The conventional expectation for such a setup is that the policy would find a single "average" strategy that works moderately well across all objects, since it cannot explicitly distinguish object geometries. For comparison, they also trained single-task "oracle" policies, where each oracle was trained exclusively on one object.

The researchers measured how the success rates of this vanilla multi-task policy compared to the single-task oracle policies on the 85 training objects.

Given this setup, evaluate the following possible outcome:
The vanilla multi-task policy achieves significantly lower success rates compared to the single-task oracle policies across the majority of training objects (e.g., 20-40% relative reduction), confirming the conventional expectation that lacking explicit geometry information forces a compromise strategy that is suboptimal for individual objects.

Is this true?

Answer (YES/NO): NO